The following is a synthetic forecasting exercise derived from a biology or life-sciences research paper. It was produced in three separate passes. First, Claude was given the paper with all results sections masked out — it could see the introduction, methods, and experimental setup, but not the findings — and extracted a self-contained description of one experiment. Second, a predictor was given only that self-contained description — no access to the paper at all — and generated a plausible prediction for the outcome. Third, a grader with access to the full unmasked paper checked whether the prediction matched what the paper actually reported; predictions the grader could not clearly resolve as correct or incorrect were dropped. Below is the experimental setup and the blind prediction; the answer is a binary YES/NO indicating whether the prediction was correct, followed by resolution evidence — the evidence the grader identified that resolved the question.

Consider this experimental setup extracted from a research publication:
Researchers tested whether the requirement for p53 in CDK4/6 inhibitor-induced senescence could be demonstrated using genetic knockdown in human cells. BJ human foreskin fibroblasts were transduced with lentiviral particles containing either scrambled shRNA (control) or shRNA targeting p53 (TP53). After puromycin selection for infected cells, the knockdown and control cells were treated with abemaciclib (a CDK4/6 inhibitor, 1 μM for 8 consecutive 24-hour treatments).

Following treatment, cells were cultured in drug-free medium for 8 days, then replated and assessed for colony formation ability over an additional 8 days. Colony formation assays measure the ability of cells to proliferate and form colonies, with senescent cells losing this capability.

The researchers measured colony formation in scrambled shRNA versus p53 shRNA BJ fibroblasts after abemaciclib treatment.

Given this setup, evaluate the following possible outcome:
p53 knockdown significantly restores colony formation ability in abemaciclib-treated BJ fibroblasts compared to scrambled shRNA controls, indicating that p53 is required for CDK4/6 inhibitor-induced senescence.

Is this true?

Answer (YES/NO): YES